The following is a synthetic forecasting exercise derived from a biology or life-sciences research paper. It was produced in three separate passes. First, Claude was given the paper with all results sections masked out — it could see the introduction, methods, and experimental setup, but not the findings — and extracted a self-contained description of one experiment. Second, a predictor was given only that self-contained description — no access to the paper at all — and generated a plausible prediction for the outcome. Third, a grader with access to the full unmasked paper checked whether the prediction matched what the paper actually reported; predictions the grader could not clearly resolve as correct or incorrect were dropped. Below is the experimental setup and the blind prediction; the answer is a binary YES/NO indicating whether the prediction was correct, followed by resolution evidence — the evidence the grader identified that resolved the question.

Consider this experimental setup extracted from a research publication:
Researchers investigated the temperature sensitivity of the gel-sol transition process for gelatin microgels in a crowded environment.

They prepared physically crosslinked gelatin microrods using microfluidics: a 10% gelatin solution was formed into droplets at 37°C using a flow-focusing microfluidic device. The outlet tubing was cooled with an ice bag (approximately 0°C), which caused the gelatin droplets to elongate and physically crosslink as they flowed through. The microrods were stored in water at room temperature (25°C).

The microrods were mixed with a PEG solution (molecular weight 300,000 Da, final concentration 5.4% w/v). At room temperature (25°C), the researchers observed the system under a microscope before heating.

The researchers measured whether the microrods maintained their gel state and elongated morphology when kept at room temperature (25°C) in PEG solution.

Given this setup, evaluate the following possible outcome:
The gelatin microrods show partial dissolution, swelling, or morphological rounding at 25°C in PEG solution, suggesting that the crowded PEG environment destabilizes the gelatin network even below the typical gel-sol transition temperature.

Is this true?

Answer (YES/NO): NO